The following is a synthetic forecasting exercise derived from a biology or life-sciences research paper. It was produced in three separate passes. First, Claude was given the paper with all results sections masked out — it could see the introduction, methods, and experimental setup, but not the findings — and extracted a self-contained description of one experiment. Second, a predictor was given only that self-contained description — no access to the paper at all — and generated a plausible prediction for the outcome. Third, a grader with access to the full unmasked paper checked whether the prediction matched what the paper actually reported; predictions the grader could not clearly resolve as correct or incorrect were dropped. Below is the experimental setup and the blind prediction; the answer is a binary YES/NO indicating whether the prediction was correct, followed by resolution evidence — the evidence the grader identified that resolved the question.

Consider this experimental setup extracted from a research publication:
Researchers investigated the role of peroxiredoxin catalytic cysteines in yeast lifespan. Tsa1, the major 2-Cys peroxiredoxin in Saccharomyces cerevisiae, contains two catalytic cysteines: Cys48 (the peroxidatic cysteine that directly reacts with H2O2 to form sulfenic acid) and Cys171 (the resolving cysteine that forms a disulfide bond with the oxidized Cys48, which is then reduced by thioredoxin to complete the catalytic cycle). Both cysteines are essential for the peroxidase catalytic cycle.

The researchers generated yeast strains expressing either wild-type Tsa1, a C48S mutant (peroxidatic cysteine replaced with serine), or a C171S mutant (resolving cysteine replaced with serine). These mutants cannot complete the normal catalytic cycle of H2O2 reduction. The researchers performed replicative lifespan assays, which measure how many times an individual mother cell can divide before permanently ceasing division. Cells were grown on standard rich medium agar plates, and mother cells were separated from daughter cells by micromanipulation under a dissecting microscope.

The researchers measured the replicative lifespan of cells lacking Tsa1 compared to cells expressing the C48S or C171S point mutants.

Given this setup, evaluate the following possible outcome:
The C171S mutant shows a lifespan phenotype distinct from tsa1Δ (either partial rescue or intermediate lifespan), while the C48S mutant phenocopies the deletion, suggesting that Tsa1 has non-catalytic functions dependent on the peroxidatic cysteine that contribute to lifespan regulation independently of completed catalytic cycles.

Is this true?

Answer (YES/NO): NO